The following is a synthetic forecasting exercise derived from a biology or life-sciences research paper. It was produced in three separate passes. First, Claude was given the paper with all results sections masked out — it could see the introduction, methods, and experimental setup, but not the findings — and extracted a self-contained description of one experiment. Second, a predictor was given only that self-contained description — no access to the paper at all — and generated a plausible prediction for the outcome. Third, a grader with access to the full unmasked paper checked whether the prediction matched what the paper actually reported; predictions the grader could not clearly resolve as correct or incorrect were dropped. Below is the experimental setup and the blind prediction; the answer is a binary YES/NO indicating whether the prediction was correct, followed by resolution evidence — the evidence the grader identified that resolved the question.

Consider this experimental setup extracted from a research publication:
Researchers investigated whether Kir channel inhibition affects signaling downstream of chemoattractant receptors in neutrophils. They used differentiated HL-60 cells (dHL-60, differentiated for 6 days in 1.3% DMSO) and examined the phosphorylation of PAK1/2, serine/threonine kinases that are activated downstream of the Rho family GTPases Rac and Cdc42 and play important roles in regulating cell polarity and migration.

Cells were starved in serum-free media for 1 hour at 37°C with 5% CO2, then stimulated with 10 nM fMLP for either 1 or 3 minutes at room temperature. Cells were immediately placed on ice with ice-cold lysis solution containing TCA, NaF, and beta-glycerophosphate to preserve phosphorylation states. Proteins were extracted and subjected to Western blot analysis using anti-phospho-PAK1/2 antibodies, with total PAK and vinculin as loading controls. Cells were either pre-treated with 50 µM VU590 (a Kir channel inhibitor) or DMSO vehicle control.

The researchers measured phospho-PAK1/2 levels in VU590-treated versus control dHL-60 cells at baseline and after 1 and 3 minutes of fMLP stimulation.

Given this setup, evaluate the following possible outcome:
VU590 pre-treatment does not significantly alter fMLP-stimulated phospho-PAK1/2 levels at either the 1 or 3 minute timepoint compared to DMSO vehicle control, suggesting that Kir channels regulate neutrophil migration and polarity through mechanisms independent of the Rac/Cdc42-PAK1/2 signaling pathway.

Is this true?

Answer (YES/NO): NO